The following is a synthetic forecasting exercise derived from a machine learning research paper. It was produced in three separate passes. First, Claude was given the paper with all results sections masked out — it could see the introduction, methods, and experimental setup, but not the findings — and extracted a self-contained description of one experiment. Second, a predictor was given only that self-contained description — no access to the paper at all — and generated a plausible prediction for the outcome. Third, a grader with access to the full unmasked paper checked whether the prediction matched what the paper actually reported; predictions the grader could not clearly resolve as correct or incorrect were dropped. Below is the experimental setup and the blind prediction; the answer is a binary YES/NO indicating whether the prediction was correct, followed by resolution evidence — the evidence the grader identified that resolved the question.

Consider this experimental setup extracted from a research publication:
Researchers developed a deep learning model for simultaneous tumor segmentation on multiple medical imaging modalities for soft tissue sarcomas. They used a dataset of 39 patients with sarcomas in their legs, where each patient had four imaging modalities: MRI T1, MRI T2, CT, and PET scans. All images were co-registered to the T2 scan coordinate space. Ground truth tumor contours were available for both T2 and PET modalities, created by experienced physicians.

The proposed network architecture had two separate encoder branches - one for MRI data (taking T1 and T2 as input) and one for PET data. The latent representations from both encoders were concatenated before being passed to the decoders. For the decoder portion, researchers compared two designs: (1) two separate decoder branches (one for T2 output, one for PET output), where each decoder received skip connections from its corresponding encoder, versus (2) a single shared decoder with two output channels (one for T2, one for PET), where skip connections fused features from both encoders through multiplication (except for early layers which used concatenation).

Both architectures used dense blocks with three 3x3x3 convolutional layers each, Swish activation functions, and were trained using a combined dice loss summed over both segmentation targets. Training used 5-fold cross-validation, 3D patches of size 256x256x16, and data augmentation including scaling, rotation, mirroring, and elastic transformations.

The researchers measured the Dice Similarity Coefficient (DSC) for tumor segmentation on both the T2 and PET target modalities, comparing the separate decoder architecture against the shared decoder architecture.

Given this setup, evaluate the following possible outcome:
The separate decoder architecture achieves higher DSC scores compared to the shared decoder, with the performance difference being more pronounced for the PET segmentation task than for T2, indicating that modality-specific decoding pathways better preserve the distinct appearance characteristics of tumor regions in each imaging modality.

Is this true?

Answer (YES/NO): NO